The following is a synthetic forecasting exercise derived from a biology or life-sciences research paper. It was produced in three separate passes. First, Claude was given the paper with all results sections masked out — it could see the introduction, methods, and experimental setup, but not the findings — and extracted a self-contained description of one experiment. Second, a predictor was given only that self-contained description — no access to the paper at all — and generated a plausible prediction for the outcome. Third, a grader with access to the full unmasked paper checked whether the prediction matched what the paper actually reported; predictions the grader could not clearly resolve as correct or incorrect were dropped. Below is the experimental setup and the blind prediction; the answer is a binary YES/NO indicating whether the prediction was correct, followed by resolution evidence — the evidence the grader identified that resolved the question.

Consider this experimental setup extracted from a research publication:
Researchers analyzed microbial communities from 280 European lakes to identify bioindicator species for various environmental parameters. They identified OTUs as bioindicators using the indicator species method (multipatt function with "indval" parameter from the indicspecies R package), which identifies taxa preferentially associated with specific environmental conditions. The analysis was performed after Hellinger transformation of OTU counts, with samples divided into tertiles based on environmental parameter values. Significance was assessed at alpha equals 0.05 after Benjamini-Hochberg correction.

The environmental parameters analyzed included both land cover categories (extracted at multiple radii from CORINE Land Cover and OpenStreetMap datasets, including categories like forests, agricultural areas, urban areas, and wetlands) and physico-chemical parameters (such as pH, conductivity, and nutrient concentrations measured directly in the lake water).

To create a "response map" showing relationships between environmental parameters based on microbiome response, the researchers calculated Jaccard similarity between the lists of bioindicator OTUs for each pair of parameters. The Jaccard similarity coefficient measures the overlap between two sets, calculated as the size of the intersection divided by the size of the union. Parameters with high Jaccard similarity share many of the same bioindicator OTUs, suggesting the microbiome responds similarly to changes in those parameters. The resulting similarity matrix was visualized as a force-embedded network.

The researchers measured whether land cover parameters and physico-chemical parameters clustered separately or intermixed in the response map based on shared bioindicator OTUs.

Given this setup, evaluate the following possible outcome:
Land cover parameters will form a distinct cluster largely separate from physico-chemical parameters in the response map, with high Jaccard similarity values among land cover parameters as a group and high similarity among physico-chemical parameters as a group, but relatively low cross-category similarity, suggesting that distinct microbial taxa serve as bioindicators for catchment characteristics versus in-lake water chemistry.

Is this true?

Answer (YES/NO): NO